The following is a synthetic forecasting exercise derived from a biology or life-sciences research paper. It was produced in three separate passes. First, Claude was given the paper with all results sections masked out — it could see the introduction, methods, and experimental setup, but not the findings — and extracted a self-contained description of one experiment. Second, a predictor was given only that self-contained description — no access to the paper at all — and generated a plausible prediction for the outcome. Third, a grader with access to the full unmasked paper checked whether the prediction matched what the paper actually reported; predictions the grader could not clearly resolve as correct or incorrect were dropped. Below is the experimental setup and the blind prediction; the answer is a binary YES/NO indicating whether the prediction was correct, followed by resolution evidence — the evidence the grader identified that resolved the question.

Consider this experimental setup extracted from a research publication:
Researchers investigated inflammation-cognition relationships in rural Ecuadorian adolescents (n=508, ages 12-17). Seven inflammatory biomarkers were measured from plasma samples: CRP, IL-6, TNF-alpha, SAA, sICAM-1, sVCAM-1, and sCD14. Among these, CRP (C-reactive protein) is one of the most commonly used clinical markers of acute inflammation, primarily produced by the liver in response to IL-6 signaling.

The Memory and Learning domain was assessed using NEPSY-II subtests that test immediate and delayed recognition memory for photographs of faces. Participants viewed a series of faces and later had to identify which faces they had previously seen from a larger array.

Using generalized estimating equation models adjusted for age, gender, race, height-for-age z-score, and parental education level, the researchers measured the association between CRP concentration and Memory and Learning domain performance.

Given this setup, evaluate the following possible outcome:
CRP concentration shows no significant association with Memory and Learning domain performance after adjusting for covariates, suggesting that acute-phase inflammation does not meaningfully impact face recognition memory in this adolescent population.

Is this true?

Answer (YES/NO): YES